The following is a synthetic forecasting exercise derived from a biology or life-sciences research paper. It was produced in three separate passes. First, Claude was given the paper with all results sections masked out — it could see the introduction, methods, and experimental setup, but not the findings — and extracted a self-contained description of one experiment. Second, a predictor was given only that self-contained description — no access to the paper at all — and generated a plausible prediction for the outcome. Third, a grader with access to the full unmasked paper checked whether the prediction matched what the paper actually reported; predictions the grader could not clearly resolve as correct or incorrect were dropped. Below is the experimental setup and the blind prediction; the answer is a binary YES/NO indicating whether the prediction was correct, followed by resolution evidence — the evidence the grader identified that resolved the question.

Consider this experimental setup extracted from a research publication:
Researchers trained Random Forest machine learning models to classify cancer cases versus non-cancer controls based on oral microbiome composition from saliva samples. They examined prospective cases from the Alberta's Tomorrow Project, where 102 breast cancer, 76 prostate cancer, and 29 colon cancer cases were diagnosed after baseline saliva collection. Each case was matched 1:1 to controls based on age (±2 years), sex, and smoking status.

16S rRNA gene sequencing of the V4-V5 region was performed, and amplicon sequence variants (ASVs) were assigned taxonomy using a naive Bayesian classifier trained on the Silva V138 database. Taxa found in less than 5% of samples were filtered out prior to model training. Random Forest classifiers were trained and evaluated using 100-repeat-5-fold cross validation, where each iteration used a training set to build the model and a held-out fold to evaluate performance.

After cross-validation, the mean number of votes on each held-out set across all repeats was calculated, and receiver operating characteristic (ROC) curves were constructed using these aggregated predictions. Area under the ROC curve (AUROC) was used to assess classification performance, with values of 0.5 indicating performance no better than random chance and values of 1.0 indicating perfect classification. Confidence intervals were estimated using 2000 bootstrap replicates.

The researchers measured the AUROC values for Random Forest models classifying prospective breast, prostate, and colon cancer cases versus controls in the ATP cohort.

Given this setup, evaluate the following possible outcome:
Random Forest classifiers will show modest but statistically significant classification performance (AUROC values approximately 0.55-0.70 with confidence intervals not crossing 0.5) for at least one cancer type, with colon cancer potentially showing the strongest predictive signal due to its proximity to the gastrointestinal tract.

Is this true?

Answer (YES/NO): YES